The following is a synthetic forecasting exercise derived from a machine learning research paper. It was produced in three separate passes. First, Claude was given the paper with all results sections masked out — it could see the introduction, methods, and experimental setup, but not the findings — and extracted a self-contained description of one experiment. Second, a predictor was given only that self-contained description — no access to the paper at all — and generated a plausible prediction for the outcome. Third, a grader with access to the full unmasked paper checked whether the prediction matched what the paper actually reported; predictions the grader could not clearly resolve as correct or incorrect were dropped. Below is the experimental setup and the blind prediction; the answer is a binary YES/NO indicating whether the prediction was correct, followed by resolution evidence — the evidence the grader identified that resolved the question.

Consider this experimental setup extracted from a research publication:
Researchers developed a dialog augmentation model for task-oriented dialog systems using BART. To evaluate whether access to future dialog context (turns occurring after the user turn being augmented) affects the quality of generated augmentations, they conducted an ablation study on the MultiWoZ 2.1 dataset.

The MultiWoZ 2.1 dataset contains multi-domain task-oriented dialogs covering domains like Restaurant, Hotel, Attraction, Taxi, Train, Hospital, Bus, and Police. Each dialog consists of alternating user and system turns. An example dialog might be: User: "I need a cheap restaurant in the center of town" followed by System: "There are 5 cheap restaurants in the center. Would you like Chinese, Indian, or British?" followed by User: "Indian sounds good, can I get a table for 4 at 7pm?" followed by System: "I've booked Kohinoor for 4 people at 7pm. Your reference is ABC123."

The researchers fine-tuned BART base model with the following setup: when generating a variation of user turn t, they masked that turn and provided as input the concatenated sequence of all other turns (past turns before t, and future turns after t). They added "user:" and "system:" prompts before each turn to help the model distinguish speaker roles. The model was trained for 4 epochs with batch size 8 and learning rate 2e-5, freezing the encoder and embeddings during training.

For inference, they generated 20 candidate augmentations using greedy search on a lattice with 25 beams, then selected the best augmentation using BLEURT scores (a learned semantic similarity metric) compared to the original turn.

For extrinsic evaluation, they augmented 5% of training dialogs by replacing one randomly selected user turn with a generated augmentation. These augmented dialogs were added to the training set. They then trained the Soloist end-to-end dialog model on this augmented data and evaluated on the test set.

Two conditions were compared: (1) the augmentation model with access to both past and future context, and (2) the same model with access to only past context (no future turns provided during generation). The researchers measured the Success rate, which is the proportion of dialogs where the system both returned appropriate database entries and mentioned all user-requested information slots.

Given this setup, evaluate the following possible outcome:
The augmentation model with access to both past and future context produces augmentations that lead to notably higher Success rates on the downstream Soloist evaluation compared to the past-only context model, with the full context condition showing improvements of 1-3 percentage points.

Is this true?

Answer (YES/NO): NO